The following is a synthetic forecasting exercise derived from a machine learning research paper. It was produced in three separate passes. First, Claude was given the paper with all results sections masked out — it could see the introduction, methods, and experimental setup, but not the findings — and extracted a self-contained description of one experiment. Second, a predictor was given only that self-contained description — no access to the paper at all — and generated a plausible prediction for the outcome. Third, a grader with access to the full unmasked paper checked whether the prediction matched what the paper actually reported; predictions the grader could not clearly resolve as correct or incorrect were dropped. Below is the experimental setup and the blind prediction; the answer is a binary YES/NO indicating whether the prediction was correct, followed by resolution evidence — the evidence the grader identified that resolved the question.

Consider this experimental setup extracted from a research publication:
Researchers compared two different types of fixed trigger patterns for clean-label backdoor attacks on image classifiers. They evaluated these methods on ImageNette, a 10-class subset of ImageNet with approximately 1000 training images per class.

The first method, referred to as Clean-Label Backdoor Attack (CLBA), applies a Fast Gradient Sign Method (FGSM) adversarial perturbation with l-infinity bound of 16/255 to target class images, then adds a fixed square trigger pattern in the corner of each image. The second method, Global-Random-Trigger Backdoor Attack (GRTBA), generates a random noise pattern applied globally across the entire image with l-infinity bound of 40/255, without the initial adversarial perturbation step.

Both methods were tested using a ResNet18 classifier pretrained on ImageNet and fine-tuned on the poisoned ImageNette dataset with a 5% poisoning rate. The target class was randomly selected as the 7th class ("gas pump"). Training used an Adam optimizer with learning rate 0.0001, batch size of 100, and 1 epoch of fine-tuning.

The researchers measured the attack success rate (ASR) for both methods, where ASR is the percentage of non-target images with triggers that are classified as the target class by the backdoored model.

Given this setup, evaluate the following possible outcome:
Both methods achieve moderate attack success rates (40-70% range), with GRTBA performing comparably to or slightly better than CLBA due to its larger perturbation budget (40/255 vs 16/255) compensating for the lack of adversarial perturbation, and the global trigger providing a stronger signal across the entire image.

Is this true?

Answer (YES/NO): NO